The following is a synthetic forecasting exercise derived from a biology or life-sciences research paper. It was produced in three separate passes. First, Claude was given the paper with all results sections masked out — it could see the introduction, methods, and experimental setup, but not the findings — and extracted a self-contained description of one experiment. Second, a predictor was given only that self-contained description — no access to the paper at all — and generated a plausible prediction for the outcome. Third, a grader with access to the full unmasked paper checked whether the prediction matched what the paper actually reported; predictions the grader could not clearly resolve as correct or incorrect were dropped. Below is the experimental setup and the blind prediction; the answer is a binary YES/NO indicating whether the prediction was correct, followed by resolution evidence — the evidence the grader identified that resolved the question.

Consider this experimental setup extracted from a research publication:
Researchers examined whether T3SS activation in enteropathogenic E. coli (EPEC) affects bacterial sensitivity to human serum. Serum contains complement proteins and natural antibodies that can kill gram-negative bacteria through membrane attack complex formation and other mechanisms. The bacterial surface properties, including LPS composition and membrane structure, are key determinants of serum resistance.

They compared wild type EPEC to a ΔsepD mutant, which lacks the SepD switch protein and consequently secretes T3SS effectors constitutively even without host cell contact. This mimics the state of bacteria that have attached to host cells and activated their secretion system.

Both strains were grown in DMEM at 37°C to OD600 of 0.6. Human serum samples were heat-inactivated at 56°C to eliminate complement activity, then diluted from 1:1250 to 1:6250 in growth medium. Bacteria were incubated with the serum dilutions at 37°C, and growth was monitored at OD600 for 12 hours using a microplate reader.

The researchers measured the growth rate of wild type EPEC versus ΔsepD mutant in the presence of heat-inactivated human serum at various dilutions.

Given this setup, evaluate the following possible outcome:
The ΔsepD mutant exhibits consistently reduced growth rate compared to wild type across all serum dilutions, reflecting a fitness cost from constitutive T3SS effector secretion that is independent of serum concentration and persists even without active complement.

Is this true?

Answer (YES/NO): NO